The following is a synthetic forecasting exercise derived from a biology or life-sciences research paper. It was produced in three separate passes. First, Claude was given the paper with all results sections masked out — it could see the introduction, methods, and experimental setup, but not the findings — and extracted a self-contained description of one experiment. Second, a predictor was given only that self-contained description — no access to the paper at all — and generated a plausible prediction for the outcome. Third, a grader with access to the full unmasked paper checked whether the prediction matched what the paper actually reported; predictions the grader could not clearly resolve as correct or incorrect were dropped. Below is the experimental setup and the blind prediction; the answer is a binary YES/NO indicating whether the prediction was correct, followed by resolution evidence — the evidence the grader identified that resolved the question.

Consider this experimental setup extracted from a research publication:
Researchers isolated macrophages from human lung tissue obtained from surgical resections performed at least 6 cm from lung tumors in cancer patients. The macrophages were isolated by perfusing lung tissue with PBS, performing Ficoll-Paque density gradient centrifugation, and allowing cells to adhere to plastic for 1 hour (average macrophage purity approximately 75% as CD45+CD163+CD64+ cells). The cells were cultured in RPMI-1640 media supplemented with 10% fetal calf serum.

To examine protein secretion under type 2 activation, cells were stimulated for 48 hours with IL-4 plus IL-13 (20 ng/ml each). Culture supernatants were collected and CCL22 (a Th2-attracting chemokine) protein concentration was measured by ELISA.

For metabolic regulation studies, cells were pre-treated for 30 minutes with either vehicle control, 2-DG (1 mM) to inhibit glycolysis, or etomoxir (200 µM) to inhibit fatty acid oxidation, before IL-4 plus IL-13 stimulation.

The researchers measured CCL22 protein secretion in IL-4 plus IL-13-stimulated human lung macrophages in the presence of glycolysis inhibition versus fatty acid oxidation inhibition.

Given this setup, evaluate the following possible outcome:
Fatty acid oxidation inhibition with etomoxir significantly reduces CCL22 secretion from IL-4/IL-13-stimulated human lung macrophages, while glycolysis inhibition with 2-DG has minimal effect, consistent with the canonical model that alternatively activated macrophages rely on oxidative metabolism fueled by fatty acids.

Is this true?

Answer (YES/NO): NO